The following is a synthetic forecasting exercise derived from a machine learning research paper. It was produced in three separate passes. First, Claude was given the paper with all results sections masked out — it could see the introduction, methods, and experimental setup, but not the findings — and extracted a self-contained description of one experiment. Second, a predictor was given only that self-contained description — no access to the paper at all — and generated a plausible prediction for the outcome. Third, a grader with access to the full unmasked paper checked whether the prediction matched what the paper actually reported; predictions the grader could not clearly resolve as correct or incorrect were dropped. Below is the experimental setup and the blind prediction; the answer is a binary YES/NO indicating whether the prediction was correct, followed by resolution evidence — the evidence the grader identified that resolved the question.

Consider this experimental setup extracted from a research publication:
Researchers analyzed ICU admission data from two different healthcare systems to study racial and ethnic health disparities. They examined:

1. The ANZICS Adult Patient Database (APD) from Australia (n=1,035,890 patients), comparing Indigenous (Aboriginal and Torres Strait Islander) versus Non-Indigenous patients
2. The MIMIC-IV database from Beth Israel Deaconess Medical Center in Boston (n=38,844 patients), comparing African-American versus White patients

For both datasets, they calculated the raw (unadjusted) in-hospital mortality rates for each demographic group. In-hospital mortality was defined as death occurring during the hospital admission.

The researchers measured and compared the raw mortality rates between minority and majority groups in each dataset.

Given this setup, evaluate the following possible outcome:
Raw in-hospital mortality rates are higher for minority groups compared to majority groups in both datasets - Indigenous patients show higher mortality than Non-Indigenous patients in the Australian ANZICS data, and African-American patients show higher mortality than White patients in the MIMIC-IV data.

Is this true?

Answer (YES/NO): NO